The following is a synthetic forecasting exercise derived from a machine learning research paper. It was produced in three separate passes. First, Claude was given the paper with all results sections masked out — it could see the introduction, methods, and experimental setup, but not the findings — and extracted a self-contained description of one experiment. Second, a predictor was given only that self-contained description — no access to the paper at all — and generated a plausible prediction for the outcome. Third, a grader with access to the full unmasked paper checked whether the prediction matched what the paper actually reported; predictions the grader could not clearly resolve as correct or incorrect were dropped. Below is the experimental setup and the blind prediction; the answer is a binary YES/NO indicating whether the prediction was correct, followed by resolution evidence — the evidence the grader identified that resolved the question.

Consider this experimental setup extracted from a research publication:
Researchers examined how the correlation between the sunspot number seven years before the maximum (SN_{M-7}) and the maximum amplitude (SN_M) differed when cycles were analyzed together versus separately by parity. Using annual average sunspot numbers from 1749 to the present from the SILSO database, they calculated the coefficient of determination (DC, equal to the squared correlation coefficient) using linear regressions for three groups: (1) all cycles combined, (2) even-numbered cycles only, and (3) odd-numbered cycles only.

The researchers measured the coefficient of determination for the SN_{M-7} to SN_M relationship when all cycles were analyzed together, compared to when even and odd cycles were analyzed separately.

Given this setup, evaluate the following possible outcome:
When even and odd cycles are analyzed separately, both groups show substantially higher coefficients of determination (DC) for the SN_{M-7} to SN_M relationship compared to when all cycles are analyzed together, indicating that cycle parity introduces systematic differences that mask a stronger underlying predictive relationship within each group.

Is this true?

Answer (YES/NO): YES